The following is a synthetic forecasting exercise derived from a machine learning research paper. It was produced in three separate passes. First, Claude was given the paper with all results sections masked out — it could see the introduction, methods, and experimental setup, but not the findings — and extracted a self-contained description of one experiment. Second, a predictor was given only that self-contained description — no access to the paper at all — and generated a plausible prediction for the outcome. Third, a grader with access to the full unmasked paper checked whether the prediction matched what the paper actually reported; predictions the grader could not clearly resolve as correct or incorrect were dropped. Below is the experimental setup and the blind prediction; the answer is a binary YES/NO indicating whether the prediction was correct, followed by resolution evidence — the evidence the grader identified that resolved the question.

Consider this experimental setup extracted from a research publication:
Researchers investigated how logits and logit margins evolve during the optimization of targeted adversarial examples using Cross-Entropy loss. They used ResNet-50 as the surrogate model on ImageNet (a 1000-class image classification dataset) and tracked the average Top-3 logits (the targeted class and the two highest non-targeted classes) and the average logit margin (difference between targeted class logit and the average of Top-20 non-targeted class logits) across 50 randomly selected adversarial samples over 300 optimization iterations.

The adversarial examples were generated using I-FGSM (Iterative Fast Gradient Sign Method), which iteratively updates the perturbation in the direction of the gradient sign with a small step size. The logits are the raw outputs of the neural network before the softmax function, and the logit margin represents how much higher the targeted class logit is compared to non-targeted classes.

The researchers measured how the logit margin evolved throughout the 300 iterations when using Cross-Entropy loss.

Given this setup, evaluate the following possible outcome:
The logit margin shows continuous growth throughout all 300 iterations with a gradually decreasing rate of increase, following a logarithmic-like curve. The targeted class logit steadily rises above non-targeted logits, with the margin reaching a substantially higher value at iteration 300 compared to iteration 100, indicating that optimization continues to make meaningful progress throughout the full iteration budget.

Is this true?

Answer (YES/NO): NO